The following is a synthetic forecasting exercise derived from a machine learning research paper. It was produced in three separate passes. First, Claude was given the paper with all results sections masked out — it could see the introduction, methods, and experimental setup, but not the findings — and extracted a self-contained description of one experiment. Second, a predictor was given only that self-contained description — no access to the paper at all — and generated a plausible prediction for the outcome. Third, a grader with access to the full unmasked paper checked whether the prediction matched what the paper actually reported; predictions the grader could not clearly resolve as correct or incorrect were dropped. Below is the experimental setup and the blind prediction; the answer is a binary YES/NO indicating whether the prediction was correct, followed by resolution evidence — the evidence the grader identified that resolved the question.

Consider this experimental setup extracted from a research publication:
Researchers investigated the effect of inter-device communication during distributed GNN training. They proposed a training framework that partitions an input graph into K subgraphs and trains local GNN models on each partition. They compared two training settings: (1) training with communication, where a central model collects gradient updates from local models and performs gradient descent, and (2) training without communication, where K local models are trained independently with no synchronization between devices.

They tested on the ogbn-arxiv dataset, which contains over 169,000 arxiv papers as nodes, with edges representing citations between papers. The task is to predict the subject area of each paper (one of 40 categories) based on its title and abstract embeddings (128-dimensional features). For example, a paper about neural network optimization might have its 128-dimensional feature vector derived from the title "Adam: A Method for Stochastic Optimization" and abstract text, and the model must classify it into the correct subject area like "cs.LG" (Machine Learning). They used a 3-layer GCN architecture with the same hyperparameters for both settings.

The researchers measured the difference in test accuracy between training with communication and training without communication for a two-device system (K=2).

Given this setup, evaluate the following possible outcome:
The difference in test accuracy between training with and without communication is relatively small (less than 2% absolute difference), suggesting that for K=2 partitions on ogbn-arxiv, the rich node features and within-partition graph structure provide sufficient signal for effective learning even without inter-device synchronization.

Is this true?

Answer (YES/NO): YES